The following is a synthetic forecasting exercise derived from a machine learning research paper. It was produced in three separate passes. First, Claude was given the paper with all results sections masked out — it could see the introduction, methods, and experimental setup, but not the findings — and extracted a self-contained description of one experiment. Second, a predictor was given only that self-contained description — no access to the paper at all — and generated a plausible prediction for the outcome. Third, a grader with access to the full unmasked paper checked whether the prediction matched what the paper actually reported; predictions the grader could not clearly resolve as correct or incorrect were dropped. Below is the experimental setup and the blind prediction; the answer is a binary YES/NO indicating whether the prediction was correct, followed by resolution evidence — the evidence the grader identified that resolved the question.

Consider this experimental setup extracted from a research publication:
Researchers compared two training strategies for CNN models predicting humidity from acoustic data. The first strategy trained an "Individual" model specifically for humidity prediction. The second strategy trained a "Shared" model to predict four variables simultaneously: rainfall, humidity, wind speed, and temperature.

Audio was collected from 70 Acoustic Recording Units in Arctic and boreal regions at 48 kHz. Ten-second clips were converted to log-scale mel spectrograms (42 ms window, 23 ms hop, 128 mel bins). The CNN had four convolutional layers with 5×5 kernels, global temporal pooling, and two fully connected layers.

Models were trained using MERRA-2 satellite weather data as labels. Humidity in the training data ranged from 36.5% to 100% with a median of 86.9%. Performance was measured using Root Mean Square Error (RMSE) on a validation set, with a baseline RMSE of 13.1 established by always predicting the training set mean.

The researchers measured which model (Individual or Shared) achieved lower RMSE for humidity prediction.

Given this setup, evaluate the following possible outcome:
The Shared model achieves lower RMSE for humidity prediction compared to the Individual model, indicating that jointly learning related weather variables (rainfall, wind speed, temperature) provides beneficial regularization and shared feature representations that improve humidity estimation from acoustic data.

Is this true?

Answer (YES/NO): YES